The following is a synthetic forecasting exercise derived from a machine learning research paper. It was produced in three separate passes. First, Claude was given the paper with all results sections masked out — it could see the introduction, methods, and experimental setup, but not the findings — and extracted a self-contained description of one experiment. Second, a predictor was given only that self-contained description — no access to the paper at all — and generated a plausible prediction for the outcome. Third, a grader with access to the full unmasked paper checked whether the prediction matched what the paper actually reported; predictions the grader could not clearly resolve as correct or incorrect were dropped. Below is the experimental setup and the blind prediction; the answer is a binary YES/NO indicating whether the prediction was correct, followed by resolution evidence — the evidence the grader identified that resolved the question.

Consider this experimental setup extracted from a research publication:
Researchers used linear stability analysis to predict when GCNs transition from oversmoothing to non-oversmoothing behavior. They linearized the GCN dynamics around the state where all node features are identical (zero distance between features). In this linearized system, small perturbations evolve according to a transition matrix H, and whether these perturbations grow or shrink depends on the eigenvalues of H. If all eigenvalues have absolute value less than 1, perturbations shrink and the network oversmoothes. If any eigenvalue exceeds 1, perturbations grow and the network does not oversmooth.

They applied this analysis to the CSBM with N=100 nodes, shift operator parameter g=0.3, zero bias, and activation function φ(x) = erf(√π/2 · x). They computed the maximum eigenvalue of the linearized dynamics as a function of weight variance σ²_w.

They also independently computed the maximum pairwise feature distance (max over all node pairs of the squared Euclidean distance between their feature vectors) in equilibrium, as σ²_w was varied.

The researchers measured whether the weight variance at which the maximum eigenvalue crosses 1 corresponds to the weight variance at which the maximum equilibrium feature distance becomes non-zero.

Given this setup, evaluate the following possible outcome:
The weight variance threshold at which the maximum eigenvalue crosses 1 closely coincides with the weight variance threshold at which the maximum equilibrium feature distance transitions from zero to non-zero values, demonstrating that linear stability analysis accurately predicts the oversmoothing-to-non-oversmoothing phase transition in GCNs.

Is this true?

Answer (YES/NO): YES